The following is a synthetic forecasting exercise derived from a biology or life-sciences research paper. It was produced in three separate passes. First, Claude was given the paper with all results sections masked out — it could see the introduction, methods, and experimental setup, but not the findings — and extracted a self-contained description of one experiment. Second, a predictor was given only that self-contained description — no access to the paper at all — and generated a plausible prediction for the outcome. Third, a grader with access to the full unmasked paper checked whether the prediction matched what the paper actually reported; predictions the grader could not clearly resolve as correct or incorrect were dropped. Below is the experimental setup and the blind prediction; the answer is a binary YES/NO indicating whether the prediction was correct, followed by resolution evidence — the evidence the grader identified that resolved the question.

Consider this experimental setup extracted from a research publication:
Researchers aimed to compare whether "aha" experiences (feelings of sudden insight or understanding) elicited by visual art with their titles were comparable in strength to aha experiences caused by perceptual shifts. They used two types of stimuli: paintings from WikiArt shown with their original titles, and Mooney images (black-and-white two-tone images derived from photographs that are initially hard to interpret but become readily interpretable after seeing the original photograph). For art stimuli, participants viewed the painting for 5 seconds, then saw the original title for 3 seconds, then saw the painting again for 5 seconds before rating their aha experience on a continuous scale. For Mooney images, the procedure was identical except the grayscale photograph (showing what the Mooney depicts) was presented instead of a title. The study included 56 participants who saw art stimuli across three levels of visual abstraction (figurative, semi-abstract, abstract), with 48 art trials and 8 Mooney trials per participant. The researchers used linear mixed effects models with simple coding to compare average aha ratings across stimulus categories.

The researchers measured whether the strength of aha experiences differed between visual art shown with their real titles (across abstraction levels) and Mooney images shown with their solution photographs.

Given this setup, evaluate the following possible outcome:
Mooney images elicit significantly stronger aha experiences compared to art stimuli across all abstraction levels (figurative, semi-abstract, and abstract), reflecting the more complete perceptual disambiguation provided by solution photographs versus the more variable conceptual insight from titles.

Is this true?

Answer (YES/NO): NO